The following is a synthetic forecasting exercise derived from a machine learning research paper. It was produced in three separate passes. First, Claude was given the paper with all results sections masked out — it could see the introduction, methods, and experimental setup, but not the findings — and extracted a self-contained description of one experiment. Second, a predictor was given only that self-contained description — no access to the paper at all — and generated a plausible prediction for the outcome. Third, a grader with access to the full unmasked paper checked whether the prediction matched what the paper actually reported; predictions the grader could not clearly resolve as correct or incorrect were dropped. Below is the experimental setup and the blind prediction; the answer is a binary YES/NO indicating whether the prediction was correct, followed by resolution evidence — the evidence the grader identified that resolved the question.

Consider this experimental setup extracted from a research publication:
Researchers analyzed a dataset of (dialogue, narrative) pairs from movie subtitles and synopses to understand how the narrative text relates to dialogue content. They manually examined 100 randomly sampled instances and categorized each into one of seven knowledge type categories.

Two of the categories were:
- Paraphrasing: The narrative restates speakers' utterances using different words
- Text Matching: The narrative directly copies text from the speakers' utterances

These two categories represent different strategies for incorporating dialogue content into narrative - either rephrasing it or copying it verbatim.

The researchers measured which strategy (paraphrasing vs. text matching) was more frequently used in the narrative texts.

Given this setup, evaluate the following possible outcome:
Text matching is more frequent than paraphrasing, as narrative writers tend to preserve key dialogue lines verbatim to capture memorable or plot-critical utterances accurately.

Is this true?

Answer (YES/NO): NO